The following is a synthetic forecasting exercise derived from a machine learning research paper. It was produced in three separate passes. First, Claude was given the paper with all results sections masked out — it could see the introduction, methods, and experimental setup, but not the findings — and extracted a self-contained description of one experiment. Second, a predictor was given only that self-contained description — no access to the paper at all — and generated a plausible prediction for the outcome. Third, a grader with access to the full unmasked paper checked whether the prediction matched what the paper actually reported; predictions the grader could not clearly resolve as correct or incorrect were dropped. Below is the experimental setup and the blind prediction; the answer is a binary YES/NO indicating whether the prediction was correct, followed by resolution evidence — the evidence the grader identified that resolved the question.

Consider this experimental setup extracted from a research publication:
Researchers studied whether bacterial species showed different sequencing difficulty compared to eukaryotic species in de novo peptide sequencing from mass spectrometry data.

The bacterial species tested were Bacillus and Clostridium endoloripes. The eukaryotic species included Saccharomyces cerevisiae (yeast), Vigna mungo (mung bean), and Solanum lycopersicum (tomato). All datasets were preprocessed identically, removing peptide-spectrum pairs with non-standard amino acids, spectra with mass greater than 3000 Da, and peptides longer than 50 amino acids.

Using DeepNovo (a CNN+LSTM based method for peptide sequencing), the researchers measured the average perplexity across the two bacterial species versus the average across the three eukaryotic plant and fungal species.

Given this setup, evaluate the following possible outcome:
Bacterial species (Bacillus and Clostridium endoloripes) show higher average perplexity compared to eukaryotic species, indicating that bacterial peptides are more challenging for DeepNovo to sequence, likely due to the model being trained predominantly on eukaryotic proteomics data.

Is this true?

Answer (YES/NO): NO